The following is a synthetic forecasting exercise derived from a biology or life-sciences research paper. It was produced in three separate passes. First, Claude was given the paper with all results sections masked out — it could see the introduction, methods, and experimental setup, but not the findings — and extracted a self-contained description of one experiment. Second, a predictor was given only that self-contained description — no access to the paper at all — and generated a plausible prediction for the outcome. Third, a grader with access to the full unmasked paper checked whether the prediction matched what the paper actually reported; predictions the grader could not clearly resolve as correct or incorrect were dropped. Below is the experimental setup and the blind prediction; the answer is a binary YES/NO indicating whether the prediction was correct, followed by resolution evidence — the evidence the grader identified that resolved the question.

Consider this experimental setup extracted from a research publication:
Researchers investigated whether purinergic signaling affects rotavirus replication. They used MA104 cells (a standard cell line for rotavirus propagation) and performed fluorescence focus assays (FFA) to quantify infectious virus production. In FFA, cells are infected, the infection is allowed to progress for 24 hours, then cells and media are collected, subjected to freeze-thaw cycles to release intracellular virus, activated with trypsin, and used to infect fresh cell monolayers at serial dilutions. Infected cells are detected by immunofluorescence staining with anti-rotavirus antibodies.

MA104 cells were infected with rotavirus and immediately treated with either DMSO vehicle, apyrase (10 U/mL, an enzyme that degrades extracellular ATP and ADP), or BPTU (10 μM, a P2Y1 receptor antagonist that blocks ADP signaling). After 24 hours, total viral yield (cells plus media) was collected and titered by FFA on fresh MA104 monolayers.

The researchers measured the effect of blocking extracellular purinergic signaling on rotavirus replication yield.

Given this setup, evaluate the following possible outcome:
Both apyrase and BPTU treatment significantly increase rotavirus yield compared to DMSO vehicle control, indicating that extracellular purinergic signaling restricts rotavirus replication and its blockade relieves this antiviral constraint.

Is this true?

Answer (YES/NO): NO